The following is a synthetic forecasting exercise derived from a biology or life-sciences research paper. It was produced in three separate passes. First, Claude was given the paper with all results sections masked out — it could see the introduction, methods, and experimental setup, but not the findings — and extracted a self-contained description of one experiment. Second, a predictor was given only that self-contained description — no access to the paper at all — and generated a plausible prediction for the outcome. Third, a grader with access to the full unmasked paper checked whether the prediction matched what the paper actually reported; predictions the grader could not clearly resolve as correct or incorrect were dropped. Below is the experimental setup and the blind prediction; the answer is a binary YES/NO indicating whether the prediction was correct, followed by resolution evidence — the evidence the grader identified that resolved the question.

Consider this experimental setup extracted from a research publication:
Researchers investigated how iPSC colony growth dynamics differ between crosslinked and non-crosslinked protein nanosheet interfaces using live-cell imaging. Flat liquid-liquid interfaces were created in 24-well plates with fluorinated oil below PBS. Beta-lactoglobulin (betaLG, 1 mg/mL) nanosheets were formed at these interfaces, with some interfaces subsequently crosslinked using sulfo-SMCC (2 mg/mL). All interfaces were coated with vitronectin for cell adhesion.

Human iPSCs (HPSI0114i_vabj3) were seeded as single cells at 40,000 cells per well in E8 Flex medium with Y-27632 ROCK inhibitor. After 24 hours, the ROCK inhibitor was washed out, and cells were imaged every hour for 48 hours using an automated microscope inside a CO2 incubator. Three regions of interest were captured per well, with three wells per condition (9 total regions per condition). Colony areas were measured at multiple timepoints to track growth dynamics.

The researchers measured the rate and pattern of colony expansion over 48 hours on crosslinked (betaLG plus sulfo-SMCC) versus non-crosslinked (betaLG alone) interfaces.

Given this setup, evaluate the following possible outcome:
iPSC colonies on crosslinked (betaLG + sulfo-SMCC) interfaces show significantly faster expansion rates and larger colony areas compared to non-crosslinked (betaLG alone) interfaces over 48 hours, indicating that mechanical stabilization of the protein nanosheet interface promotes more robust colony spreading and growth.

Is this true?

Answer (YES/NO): NO